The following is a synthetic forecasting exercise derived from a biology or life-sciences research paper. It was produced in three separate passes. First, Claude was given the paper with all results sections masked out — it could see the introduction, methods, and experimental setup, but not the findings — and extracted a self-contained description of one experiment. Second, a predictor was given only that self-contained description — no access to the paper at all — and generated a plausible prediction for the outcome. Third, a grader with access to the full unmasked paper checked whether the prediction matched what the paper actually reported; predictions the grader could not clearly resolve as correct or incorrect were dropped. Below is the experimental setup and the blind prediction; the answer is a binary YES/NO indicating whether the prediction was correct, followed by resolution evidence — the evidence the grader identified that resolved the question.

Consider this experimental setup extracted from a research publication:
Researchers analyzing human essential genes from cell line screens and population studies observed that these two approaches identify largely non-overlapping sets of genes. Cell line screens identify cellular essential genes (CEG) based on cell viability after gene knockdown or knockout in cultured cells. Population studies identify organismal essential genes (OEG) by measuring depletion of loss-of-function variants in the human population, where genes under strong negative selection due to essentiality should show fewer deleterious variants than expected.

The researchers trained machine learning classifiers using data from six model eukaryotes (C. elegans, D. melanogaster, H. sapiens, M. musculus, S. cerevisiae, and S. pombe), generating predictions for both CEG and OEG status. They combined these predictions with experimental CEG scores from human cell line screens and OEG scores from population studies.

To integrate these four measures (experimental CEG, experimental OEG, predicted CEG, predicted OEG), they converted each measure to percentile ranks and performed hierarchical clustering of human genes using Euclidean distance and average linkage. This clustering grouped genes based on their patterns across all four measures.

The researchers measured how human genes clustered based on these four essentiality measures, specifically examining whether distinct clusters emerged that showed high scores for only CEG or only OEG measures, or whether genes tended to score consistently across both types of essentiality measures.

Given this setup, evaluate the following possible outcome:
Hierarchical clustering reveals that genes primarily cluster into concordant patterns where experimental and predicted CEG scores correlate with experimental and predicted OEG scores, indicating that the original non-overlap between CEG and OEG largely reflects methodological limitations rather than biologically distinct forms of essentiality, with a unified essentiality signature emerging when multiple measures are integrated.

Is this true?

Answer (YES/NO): NO